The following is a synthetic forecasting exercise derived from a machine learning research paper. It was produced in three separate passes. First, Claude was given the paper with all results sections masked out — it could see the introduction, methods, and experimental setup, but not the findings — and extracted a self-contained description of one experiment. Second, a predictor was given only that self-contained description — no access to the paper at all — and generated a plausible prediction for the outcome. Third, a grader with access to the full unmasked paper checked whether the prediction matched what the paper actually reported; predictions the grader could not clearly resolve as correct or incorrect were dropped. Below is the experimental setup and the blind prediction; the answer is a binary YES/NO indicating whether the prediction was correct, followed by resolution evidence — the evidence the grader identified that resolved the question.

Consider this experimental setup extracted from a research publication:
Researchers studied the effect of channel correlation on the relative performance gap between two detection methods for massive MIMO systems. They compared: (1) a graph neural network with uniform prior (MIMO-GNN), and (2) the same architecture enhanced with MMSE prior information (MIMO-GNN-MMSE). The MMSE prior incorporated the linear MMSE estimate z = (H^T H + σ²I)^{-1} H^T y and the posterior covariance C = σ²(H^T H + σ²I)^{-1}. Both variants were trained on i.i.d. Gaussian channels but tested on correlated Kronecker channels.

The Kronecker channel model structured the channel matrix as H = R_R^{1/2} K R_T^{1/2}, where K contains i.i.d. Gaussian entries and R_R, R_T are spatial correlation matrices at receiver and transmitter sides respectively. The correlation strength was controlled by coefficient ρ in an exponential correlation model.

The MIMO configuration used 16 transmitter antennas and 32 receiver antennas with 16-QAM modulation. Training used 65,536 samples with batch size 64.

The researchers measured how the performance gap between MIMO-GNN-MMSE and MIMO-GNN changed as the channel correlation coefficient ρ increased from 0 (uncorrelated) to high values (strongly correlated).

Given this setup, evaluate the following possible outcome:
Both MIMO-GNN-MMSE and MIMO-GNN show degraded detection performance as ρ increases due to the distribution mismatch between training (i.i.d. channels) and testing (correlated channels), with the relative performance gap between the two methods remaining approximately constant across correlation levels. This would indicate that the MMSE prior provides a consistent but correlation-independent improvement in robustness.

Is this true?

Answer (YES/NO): NO